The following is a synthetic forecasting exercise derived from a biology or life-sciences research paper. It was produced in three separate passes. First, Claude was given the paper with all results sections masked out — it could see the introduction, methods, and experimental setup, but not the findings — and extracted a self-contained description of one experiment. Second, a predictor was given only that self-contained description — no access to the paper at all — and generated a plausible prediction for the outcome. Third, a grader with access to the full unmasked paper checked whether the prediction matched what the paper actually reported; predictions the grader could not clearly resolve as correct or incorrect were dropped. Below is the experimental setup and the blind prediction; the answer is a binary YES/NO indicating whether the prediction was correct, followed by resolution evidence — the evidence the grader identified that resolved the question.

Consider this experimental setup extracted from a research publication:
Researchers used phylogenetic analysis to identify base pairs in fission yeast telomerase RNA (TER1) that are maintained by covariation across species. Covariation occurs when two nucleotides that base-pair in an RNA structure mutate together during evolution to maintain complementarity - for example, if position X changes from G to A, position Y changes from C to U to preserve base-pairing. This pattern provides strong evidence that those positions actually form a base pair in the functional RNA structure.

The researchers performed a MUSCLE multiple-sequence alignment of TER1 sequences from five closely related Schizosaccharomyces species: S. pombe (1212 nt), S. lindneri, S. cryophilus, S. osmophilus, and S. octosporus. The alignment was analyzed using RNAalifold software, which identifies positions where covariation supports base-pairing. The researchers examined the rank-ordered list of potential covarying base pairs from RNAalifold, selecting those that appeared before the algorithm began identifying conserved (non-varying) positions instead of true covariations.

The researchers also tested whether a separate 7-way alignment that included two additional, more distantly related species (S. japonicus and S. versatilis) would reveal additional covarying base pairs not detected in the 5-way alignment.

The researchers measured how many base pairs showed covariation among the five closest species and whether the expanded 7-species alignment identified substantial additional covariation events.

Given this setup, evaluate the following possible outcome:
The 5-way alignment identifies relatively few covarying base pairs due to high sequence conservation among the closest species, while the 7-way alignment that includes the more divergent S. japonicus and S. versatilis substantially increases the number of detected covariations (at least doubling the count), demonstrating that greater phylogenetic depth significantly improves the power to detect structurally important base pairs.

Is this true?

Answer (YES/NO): NO